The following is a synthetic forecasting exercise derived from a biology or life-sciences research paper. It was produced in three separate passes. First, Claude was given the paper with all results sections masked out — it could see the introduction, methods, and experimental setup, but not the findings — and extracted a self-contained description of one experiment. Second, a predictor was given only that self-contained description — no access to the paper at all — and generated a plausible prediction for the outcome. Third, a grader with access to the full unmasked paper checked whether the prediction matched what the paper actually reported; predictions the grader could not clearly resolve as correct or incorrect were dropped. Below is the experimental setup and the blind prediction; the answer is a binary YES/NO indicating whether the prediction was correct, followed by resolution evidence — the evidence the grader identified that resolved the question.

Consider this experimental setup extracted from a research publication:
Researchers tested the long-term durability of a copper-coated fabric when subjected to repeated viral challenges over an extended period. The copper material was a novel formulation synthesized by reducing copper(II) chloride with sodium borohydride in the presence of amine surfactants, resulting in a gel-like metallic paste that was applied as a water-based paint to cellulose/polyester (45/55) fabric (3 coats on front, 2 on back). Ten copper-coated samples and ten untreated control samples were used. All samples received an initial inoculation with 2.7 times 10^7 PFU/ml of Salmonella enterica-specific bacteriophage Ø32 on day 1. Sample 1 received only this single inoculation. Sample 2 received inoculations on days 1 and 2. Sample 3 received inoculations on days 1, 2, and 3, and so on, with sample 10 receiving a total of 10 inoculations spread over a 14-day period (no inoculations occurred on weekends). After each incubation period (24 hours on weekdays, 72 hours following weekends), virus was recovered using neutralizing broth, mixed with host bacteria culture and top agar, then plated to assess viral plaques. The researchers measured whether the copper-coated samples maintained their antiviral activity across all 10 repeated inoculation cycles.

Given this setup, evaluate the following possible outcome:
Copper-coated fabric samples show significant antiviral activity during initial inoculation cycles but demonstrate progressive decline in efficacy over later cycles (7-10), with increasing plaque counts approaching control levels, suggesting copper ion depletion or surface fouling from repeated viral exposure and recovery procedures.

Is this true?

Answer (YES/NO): NO